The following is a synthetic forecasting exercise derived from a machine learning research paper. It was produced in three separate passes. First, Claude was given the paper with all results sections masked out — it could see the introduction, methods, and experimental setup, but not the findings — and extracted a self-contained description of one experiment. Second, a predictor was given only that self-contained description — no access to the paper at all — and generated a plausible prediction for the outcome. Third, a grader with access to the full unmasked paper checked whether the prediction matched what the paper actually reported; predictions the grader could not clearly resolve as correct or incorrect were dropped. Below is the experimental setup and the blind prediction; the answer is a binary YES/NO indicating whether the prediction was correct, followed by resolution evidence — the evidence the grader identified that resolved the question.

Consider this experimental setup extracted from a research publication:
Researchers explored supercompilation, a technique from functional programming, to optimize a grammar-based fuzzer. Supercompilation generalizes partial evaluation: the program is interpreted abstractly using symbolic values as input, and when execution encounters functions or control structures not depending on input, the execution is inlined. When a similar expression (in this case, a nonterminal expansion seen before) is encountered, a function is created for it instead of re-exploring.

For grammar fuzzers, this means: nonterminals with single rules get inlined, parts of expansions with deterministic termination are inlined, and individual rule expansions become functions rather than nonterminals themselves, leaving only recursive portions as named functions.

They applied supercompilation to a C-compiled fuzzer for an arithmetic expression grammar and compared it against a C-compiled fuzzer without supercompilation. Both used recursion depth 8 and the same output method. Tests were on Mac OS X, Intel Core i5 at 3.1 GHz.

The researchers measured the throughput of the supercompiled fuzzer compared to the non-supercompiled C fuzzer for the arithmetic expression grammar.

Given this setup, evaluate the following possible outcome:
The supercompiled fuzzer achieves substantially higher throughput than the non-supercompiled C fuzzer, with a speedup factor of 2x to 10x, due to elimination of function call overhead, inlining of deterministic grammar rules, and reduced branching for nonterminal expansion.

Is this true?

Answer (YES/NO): NO